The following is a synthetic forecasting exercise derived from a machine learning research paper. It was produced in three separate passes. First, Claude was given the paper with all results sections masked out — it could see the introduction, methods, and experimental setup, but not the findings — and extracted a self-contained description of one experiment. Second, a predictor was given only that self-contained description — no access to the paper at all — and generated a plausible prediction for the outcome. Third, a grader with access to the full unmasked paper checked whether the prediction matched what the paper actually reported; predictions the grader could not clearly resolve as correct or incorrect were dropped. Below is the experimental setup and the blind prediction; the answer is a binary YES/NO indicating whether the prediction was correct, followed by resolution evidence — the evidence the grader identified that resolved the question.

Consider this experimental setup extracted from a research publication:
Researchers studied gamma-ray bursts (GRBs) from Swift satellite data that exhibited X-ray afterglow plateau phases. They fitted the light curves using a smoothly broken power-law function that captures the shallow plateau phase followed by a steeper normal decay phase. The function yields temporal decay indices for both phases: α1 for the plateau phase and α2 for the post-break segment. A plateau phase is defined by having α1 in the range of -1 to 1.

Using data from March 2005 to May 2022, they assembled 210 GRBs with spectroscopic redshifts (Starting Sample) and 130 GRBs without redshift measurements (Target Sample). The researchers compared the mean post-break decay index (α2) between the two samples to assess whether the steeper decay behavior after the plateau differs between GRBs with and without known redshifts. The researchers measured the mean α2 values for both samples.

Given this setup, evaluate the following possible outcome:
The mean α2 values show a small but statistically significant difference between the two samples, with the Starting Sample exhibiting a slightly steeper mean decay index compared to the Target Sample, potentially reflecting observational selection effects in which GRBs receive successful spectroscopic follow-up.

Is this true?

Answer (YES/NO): NO